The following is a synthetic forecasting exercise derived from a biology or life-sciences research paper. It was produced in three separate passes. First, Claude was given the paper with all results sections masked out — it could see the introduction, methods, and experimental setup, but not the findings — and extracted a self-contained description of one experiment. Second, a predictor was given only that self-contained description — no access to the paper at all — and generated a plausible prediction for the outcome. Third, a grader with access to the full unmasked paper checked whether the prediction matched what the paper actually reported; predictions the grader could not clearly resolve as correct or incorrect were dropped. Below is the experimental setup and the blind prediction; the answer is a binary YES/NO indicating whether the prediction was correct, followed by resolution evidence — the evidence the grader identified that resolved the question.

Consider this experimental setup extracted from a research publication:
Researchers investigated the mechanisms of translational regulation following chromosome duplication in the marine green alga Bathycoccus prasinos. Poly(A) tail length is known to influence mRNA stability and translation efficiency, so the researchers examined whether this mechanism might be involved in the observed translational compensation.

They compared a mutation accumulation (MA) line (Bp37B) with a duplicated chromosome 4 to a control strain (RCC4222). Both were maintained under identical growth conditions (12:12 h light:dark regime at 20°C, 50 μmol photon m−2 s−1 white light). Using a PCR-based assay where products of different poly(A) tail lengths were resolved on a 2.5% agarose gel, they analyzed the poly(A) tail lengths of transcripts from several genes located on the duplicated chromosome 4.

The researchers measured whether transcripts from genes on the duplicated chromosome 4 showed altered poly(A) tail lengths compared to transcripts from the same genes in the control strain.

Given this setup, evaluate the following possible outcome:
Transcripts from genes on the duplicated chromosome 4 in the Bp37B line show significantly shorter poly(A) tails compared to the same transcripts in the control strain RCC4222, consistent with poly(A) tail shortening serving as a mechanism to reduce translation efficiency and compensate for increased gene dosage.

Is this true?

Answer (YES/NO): YES